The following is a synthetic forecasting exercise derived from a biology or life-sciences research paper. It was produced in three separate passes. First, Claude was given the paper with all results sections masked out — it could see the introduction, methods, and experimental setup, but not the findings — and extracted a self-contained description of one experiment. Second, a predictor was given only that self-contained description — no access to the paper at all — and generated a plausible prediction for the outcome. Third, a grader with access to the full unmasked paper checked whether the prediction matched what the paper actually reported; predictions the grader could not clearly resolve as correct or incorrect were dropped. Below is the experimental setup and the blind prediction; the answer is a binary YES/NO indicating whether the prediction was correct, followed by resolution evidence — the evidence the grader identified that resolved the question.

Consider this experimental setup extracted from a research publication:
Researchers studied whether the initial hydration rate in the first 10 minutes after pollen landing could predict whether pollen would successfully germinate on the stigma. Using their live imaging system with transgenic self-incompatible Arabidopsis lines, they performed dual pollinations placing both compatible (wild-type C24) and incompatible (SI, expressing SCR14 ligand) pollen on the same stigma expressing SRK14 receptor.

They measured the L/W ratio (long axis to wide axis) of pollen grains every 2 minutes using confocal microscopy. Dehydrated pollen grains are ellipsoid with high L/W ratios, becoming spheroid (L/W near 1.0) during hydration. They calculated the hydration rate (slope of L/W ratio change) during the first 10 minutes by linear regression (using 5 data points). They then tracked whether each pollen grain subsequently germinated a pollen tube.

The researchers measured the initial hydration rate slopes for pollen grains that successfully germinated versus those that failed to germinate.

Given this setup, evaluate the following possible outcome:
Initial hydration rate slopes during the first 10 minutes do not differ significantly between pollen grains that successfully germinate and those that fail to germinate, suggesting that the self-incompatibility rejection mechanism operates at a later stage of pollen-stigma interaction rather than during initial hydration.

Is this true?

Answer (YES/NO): NO